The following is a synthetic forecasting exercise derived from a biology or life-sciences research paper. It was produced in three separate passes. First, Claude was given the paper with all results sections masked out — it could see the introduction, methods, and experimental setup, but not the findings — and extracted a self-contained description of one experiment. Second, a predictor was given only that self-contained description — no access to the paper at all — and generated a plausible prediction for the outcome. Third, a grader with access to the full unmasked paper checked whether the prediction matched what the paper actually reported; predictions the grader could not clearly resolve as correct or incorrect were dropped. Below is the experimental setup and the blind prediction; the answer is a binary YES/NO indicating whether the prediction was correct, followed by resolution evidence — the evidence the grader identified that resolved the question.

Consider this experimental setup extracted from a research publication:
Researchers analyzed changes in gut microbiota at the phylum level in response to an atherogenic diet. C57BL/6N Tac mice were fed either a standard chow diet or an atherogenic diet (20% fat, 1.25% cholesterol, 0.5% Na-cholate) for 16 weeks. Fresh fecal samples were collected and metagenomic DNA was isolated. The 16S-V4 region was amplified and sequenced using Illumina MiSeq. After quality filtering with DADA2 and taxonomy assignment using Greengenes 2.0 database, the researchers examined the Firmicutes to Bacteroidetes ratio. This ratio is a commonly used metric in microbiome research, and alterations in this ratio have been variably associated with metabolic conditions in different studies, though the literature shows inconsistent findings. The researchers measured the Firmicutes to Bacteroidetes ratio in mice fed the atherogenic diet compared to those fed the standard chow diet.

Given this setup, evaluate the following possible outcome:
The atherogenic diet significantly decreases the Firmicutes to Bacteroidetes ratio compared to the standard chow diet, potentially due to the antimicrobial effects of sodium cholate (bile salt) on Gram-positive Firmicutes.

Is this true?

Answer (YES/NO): NO